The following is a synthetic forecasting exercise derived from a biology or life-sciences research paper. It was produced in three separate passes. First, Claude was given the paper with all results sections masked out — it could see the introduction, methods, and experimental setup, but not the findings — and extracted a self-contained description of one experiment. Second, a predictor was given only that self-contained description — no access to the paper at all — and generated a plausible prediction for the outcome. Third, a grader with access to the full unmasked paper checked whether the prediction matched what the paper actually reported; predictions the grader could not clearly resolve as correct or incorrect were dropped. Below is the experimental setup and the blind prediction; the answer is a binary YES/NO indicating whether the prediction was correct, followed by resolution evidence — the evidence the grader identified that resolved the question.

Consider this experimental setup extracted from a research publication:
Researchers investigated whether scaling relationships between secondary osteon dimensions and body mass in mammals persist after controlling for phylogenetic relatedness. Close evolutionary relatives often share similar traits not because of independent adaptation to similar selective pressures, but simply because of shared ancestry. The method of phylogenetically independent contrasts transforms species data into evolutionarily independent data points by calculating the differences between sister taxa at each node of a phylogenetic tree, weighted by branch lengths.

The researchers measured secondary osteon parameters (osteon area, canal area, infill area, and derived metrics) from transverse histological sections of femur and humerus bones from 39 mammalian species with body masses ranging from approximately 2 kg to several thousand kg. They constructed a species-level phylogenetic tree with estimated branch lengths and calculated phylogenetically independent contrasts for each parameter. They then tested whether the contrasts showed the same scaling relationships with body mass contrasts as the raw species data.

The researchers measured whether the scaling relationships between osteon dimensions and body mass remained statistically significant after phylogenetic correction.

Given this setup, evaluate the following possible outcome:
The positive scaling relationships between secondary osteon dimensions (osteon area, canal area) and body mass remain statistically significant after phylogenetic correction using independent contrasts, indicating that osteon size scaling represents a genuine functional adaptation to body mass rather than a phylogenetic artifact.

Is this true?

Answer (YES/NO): YES